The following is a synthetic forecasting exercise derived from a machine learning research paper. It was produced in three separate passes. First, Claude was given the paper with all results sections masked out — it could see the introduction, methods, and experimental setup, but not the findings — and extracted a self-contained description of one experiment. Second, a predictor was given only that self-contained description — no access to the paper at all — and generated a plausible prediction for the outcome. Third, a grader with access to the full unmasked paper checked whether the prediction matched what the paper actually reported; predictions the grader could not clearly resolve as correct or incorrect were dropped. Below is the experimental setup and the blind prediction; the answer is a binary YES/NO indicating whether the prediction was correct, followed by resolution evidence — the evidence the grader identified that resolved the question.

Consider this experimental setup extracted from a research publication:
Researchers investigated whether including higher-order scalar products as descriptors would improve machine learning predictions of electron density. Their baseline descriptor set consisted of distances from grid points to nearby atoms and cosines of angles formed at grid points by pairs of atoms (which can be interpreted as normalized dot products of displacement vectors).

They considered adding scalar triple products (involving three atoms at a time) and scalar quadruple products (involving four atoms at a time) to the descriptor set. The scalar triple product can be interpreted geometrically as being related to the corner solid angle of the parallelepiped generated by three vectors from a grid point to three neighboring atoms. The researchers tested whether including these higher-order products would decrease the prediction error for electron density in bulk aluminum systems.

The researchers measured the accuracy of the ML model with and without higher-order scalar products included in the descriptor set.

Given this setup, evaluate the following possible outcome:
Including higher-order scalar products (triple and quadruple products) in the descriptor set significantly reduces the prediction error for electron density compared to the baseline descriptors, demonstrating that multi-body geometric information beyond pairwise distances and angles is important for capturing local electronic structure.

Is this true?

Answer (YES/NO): NO